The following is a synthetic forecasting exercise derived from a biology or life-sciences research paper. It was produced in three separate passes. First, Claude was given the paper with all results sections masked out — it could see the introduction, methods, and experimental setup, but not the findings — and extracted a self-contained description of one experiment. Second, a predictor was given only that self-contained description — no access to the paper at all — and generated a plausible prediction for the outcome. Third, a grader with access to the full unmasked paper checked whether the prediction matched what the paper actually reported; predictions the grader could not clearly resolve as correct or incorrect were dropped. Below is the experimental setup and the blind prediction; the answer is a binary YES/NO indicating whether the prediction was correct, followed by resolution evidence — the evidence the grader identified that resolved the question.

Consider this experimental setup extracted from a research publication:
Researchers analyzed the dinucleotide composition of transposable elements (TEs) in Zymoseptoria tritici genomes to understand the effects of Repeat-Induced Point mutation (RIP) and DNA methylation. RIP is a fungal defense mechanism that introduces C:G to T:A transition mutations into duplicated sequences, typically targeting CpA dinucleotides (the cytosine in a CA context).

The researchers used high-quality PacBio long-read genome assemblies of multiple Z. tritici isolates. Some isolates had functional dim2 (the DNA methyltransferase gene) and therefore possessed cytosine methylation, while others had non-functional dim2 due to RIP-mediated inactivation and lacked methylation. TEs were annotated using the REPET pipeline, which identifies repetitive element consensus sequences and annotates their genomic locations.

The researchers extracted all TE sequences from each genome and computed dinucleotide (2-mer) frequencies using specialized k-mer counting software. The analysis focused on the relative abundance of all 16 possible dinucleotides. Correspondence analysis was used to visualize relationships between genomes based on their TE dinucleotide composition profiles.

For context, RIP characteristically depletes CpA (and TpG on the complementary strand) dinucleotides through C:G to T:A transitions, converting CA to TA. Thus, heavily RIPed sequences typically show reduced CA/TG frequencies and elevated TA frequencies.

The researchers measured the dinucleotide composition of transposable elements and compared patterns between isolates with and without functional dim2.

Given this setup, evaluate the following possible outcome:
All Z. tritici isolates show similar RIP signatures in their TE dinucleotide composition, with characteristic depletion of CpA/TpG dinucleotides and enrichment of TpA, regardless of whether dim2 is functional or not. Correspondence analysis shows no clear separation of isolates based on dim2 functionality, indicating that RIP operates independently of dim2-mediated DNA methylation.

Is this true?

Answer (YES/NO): NO